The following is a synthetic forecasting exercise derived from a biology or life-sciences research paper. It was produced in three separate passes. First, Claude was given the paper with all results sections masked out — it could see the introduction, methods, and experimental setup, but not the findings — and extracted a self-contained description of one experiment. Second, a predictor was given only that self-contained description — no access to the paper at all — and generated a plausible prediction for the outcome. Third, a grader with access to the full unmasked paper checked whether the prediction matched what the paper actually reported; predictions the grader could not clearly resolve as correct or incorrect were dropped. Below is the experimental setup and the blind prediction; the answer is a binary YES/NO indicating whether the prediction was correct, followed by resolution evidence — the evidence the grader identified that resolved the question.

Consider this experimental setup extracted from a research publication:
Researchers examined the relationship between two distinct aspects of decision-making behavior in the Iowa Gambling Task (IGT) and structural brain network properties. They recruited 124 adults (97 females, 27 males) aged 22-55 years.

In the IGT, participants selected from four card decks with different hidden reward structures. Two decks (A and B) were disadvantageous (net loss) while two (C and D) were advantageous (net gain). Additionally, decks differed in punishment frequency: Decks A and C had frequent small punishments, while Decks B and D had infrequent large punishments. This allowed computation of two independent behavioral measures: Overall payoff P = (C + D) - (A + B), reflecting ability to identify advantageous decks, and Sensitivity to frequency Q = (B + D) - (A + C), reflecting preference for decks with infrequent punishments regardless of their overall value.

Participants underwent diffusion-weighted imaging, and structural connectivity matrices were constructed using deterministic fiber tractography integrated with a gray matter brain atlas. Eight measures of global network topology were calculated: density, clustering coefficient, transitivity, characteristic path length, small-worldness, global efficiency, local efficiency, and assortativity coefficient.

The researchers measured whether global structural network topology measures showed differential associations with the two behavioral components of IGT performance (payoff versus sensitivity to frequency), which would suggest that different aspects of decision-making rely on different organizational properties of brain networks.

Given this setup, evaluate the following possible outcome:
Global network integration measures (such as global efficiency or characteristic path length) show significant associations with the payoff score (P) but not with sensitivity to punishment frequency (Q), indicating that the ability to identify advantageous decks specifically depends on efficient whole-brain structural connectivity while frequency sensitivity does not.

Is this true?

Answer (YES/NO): NO